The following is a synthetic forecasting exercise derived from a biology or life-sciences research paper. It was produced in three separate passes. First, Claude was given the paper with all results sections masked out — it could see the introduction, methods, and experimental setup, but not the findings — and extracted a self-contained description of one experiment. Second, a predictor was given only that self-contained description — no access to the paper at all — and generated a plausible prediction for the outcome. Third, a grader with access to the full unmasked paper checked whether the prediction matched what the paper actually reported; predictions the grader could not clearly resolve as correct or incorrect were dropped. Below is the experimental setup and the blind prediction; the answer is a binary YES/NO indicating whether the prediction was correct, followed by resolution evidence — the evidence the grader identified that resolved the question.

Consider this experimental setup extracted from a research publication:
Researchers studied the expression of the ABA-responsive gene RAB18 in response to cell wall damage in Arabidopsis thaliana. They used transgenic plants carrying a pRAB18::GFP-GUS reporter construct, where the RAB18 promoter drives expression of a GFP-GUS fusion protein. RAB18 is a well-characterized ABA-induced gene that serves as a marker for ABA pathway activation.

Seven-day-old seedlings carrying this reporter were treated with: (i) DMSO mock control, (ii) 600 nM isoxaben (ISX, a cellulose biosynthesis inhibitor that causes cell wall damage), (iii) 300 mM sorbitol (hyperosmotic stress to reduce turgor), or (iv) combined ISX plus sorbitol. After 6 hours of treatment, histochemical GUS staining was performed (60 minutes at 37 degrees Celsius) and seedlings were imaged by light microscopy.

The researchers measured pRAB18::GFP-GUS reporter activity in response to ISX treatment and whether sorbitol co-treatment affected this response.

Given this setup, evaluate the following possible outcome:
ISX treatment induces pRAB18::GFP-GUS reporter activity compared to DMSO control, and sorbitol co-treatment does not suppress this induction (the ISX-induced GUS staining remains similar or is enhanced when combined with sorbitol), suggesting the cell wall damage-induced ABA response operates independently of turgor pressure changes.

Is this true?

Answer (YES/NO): YES